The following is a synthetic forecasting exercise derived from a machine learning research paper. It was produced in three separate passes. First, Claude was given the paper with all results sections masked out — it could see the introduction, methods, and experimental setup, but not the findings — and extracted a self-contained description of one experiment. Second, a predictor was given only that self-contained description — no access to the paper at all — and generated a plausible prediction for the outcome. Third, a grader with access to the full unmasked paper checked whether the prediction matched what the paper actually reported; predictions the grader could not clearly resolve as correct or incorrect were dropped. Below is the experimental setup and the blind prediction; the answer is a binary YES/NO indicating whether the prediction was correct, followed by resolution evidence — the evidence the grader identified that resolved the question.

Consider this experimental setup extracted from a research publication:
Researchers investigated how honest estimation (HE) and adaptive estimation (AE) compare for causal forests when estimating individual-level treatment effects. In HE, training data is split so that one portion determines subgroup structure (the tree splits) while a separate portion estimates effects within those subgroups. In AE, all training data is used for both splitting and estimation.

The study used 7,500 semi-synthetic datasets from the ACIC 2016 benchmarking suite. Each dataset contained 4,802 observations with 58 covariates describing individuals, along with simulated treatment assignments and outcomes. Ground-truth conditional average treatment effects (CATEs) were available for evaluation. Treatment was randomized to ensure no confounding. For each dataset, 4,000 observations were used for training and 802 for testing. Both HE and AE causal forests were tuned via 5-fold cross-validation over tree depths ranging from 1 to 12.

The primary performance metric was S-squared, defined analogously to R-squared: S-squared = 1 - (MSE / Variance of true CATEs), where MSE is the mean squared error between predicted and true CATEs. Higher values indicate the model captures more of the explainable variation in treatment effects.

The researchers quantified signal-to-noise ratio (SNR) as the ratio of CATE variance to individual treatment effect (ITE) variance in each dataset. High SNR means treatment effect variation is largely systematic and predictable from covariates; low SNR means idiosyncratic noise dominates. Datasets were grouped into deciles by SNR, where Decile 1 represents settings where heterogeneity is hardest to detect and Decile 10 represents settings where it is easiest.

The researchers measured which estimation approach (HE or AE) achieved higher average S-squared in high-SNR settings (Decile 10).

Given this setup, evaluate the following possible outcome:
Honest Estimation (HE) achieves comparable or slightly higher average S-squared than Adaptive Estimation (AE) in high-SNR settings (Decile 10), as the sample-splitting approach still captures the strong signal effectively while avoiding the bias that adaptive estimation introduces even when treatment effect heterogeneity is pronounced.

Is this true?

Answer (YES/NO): NO